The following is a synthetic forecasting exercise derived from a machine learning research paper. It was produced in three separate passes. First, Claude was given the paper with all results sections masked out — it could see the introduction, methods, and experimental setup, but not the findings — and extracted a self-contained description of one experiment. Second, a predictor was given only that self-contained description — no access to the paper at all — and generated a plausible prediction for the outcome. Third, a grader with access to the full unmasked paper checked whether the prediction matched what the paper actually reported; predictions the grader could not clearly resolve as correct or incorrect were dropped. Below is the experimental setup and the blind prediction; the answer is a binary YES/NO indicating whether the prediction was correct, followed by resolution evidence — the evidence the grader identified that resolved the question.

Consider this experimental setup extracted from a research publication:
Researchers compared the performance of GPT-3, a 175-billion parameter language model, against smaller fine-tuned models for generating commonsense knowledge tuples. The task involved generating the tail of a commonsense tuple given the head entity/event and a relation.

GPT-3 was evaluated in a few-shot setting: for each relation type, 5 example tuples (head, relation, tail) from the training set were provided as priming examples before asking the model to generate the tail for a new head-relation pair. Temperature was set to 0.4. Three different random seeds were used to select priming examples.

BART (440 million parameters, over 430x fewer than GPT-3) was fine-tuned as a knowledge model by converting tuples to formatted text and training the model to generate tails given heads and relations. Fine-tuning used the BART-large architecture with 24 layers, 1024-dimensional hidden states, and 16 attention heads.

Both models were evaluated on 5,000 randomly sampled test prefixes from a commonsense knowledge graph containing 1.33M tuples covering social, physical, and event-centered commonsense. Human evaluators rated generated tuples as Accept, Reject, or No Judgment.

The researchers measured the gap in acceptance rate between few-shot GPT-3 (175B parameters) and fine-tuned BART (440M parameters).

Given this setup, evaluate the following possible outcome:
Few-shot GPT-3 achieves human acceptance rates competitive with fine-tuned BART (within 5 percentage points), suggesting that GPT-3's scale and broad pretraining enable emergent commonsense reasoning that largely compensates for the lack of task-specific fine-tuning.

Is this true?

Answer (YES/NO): NO